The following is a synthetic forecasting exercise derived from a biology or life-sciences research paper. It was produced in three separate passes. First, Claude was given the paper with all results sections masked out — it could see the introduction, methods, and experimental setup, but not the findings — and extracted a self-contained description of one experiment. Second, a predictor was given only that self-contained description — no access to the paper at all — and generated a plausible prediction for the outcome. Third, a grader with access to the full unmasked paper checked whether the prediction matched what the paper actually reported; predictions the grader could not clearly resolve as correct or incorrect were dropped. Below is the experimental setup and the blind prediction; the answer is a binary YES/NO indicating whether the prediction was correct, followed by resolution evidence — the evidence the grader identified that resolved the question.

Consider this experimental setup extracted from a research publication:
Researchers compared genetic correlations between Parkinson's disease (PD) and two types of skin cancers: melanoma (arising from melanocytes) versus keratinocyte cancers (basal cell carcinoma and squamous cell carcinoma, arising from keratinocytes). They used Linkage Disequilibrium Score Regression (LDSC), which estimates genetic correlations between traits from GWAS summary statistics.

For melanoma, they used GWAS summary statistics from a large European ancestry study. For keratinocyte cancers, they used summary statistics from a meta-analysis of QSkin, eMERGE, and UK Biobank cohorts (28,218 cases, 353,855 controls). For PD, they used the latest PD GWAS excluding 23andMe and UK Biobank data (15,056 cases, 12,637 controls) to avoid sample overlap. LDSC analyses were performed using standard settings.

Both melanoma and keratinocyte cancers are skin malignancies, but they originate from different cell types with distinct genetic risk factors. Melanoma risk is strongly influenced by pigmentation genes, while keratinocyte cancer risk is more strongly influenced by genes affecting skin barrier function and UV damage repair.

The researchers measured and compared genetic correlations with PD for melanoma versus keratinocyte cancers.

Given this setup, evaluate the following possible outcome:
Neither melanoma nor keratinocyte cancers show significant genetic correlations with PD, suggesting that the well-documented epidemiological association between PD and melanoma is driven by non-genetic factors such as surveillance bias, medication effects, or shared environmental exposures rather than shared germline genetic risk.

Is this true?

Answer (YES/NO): NO